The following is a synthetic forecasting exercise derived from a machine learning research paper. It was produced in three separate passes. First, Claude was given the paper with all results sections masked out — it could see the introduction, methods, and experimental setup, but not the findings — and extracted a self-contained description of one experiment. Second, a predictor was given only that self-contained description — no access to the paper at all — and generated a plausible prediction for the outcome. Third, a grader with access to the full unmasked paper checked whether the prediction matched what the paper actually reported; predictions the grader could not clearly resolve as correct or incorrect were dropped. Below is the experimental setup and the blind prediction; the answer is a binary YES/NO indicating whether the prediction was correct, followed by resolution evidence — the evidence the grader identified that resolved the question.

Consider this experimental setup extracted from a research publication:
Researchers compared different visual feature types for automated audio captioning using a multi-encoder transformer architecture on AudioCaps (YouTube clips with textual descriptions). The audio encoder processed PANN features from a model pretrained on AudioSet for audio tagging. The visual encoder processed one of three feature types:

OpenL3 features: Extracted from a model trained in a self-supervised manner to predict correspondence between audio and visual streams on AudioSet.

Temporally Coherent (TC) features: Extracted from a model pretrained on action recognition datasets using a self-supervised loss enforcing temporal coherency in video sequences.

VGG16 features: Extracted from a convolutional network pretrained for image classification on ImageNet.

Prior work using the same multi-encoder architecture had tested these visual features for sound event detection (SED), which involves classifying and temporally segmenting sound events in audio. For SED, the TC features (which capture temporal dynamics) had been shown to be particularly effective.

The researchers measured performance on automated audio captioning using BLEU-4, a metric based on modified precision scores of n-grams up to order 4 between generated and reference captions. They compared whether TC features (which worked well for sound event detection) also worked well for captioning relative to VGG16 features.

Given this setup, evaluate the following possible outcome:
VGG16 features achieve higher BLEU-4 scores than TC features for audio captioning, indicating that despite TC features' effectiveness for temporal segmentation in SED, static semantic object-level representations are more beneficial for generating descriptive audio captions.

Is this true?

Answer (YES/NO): YES